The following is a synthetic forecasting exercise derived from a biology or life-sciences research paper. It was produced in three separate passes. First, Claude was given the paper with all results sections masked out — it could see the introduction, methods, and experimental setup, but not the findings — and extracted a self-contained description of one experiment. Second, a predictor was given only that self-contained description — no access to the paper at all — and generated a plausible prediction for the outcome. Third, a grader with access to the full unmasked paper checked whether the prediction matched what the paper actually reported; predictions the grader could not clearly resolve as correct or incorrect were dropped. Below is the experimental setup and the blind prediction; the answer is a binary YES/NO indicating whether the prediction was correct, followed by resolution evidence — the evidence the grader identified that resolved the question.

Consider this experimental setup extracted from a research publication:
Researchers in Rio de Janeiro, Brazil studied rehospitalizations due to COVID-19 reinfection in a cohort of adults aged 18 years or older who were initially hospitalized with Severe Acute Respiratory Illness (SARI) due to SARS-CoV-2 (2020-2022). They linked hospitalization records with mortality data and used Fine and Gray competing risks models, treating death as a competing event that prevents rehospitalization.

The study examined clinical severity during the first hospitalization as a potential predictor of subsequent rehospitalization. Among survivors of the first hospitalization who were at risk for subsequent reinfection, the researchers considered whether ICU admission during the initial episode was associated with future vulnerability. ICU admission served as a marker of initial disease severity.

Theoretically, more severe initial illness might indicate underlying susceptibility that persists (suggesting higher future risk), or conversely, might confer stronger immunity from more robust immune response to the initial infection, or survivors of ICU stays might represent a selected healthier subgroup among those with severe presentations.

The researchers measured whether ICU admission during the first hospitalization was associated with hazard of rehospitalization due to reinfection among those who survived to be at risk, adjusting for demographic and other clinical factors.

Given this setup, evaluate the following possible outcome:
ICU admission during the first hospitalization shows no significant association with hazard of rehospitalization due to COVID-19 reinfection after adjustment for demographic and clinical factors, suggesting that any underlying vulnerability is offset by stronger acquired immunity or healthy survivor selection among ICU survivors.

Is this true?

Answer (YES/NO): NO